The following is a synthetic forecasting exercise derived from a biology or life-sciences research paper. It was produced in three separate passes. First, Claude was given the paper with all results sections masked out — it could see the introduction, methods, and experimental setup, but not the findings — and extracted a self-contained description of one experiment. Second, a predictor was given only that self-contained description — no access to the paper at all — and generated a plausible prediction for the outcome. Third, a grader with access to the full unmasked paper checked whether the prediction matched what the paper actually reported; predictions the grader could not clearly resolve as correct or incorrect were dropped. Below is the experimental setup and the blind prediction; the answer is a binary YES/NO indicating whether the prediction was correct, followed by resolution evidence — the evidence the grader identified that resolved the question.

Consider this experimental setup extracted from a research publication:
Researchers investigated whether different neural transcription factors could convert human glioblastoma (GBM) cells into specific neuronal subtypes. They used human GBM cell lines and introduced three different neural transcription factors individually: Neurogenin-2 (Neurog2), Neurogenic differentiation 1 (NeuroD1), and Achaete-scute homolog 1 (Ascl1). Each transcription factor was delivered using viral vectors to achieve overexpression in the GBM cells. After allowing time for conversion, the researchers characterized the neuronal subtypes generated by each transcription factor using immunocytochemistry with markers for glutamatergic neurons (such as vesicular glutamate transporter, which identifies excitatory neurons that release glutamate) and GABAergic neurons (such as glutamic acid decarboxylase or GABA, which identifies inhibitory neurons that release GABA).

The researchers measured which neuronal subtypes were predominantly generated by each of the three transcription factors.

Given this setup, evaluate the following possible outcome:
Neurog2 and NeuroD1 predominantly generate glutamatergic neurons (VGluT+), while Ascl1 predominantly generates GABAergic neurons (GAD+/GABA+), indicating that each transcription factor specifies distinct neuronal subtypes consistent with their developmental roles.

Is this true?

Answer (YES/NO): NO